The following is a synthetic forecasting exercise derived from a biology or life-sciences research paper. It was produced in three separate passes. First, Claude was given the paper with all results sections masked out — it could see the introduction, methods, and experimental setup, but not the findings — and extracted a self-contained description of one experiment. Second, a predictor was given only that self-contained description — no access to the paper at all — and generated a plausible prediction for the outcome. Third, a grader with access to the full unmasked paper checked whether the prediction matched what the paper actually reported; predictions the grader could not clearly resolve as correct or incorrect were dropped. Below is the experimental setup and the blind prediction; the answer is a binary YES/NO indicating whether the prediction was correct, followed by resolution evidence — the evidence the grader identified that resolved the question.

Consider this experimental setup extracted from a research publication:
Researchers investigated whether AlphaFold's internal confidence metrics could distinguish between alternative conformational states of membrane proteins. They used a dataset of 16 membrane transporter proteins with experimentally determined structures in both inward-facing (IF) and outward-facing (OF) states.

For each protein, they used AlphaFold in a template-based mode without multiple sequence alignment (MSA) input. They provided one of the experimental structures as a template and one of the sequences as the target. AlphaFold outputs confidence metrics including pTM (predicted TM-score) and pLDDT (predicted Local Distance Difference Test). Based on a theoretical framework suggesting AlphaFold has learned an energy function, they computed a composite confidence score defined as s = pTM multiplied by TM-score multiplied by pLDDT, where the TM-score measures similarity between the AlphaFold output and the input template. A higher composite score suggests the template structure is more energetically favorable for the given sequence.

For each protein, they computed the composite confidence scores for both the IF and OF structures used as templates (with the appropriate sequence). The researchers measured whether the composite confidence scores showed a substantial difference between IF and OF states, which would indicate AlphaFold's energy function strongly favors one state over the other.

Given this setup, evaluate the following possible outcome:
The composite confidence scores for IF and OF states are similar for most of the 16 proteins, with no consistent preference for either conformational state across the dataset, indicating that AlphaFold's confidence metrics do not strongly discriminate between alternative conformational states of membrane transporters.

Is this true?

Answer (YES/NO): YES